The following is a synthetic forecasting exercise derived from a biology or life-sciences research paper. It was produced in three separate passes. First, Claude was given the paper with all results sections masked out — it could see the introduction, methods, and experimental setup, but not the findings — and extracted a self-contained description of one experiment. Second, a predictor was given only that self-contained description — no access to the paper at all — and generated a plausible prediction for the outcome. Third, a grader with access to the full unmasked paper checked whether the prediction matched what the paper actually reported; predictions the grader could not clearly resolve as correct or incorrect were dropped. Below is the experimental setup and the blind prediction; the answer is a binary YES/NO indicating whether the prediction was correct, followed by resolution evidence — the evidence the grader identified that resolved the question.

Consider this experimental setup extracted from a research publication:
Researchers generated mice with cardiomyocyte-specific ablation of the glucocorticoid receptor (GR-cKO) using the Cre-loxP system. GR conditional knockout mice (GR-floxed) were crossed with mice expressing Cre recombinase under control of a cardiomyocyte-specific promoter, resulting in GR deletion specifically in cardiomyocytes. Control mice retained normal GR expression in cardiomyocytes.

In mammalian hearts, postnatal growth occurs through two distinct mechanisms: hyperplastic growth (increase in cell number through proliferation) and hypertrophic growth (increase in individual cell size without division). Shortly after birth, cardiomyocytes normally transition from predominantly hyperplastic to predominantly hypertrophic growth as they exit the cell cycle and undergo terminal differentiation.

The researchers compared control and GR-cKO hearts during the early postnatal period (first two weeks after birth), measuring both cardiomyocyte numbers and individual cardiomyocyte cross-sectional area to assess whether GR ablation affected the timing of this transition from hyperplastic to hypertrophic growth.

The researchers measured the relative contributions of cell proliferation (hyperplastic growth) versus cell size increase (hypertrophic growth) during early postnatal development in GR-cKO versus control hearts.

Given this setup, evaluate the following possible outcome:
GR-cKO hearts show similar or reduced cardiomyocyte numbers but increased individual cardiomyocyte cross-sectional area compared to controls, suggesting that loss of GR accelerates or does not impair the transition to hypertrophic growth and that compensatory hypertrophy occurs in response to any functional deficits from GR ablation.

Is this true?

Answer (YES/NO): NO